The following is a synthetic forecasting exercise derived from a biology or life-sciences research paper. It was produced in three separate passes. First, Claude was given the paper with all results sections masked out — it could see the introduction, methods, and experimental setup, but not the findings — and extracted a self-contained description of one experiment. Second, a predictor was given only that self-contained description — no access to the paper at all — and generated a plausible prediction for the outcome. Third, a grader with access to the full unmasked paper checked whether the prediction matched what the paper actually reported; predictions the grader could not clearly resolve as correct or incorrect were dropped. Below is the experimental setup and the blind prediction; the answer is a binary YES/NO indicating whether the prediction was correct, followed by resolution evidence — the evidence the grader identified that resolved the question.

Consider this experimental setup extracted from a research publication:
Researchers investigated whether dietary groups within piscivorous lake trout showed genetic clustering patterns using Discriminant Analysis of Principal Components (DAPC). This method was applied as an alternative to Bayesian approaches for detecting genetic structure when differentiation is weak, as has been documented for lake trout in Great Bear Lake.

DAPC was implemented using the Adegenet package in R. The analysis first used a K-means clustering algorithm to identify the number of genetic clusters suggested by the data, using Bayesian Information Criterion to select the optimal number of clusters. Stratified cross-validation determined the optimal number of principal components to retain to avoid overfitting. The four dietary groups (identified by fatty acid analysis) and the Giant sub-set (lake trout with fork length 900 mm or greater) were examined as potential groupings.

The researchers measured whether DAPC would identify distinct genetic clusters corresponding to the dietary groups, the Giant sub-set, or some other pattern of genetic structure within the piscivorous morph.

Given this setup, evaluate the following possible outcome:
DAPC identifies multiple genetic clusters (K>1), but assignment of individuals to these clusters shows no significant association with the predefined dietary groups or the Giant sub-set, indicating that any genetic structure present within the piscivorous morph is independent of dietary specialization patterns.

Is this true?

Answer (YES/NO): NO